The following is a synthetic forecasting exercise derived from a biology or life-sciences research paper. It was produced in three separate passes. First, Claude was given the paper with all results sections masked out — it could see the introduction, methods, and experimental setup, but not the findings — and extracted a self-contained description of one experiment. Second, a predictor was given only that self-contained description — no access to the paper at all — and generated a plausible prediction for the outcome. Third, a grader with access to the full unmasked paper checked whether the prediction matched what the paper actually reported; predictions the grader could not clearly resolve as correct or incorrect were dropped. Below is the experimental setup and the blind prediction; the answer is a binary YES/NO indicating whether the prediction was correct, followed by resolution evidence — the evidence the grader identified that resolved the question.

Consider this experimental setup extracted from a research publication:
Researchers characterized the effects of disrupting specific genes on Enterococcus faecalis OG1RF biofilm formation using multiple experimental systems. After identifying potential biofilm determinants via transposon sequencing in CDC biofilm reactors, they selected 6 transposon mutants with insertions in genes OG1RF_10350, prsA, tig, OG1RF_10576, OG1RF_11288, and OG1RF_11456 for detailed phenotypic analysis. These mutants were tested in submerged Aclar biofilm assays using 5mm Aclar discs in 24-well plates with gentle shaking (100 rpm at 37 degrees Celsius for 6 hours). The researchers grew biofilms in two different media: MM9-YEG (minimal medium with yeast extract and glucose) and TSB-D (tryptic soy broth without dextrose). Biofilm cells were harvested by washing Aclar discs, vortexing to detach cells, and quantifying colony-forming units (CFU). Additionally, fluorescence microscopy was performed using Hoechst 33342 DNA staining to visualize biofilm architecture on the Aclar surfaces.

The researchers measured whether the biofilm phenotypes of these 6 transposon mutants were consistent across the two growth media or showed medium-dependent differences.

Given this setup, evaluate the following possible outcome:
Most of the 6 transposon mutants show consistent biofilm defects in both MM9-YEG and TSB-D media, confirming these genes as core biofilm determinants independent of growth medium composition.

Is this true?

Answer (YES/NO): NO